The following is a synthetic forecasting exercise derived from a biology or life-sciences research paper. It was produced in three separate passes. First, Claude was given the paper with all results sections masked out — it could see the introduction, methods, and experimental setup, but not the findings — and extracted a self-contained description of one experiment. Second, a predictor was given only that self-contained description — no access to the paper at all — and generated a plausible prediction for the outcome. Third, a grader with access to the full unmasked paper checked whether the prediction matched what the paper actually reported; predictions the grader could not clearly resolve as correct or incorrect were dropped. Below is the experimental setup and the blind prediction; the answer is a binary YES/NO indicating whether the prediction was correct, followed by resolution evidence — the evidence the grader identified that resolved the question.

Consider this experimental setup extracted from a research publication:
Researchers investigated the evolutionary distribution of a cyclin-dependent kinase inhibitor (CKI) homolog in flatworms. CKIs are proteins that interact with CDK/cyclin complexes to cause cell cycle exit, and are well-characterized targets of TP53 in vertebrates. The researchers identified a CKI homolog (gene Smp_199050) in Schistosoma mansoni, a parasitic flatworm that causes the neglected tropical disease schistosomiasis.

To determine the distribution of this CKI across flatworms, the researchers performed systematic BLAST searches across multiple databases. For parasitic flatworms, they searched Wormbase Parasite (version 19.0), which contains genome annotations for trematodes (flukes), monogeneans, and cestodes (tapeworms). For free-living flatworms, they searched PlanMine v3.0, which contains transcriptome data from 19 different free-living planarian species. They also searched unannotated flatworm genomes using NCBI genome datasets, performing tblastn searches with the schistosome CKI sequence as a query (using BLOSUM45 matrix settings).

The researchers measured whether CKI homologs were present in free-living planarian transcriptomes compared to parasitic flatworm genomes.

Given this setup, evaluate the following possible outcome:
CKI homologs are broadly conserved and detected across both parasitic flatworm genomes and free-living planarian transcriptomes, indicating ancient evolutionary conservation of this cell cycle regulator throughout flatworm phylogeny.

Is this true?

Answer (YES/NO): NO